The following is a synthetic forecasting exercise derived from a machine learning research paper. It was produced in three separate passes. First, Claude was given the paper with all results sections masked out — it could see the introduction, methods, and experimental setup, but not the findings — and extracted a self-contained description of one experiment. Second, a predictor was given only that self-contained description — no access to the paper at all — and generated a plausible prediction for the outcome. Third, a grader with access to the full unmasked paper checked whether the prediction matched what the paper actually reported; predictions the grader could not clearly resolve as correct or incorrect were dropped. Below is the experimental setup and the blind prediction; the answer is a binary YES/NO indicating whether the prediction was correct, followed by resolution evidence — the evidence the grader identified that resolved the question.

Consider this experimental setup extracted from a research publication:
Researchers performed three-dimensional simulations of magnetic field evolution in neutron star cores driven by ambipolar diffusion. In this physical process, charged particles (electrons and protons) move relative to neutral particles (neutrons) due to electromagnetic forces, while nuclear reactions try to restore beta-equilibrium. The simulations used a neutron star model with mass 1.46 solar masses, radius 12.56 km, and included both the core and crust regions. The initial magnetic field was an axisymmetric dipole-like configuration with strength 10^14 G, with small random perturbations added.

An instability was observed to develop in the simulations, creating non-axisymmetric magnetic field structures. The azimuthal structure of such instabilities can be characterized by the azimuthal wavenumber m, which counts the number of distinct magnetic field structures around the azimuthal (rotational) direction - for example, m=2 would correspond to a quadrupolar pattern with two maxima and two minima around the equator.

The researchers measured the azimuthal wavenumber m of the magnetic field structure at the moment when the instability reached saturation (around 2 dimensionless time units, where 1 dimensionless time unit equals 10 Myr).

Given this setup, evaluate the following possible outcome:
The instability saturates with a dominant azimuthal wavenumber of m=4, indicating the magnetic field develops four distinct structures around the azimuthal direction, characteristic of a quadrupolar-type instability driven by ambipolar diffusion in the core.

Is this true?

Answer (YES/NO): NO